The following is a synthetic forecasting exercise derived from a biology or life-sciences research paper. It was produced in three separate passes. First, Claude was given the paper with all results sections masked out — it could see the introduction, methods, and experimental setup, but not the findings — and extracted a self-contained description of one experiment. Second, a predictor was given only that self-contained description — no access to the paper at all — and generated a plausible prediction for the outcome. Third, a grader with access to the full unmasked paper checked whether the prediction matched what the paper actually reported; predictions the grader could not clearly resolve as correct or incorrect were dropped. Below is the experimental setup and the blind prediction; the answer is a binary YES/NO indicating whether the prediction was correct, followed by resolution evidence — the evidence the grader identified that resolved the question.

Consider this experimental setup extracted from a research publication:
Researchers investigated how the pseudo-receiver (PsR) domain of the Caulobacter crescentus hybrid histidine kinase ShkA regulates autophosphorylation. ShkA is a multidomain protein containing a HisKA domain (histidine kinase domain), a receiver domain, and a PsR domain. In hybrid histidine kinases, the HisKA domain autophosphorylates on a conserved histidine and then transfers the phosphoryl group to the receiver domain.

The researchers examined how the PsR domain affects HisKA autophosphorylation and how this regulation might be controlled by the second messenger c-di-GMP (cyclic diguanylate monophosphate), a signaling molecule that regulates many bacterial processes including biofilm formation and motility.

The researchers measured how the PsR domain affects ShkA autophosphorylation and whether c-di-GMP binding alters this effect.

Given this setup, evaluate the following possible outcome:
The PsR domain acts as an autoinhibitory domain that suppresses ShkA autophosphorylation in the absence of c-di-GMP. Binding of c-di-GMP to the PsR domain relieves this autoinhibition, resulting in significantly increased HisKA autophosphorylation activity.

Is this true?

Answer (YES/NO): YES